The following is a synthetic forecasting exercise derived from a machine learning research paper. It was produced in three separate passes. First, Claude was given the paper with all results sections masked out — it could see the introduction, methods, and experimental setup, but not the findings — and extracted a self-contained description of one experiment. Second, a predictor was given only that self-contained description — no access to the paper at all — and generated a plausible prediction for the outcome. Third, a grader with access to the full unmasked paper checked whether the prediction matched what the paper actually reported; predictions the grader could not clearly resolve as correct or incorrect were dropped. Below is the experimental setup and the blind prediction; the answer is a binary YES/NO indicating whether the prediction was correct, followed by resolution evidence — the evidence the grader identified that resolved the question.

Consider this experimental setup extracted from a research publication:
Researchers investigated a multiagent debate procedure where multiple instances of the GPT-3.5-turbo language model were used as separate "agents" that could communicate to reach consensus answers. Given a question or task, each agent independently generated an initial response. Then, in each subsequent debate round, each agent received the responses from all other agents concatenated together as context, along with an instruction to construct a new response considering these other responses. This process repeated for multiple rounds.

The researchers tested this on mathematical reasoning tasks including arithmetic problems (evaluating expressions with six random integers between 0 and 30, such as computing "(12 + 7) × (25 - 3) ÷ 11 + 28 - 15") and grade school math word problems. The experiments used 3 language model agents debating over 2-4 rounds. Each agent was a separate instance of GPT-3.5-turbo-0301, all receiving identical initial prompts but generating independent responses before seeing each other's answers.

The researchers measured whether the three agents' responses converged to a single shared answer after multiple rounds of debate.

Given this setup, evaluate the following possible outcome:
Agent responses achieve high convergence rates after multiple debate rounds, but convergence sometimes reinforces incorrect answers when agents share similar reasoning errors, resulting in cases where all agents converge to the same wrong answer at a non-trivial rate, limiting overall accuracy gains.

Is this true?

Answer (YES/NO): YES